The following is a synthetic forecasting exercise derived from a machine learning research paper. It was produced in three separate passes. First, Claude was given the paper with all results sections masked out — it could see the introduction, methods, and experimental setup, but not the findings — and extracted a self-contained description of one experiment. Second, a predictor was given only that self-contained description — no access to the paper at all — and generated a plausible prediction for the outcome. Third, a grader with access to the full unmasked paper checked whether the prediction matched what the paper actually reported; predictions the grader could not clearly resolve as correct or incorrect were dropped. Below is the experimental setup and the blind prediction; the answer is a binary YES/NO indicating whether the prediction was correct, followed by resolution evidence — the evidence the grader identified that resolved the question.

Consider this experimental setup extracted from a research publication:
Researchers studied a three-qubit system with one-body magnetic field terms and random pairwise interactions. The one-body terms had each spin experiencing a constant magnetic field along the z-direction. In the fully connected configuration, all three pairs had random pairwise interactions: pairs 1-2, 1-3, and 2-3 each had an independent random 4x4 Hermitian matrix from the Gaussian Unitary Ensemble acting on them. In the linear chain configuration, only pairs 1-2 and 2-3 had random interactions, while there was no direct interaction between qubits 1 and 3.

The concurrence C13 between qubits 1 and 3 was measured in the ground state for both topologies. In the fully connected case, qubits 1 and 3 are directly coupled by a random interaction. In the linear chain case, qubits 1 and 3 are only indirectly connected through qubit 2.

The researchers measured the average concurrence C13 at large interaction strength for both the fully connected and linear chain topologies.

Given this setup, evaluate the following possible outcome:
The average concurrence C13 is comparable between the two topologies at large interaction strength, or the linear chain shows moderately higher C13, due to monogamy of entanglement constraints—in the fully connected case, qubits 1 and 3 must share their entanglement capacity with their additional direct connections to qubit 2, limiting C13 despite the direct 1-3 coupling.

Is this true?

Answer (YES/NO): NO